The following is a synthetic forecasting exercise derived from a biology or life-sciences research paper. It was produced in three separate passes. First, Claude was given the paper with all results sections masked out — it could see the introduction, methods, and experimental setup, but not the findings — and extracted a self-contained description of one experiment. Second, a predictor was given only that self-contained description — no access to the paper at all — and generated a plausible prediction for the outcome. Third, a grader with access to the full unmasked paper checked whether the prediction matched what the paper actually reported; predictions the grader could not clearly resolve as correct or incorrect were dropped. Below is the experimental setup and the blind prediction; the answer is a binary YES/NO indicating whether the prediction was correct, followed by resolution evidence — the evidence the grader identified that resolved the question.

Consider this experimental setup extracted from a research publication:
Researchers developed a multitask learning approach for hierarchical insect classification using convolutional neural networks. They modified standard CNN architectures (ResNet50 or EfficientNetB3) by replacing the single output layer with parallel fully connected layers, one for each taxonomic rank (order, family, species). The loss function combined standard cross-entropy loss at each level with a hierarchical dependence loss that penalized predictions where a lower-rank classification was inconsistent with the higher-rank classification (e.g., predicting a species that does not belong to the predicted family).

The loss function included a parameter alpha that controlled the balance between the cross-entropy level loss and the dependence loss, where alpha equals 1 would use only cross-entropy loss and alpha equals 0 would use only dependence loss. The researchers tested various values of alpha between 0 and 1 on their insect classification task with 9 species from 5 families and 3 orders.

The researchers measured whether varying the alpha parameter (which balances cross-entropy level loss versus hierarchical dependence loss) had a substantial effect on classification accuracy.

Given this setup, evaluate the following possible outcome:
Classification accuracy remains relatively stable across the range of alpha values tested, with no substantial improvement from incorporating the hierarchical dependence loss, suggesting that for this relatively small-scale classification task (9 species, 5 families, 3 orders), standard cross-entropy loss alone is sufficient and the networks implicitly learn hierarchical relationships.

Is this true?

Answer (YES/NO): YES